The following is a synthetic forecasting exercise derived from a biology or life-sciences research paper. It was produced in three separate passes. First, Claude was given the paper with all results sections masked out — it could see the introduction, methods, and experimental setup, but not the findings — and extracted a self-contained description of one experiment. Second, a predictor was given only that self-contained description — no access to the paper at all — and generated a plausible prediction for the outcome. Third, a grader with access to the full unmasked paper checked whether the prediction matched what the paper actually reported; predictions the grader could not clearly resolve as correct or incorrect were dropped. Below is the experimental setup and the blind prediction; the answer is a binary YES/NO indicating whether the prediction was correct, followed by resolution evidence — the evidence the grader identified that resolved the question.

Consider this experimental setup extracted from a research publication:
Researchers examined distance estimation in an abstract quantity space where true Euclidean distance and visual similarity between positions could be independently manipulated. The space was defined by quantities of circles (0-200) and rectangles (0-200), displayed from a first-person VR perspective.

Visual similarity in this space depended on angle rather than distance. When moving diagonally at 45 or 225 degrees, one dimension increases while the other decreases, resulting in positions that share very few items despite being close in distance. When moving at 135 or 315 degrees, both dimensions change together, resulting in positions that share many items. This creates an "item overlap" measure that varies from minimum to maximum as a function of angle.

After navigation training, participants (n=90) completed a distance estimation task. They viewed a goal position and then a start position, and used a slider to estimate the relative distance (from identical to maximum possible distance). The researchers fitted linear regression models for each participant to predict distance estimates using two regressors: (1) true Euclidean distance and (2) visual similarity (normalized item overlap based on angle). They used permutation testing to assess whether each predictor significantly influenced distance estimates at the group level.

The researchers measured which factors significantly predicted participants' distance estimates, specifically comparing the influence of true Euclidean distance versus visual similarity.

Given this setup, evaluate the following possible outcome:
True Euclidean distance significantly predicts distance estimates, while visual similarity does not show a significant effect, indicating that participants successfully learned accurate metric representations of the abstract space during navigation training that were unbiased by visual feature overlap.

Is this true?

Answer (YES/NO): NO